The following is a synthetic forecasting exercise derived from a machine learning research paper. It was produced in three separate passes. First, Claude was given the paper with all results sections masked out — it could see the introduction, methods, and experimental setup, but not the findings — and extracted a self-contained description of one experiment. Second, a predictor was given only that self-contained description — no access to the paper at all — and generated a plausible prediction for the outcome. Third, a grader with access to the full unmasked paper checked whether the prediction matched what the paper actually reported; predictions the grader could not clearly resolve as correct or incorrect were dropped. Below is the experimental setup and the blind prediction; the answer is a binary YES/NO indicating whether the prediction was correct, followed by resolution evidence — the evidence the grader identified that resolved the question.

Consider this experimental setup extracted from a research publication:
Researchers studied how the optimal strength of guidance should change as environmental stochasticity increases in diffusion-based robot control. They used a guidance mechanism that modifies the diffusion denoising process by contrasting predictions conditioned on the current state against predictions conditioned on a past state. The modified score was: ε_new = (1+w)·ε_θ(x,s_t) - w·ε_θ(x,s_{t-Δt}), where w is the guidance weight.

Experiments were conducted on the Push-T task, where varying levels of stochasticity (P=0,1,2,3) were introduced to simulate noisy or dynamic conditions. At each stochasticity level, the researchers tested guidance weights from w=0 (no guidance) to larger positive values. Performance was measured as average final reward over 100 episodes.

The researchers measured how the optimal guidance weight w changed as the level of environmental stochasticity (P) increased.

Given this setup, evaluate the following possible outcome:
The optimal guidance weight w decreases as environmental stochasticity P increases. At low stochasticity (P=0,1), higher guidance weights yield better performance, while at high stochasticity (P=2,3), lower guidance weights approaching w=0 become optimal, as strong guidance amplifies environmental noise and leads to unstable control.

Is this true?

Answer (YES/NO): NO